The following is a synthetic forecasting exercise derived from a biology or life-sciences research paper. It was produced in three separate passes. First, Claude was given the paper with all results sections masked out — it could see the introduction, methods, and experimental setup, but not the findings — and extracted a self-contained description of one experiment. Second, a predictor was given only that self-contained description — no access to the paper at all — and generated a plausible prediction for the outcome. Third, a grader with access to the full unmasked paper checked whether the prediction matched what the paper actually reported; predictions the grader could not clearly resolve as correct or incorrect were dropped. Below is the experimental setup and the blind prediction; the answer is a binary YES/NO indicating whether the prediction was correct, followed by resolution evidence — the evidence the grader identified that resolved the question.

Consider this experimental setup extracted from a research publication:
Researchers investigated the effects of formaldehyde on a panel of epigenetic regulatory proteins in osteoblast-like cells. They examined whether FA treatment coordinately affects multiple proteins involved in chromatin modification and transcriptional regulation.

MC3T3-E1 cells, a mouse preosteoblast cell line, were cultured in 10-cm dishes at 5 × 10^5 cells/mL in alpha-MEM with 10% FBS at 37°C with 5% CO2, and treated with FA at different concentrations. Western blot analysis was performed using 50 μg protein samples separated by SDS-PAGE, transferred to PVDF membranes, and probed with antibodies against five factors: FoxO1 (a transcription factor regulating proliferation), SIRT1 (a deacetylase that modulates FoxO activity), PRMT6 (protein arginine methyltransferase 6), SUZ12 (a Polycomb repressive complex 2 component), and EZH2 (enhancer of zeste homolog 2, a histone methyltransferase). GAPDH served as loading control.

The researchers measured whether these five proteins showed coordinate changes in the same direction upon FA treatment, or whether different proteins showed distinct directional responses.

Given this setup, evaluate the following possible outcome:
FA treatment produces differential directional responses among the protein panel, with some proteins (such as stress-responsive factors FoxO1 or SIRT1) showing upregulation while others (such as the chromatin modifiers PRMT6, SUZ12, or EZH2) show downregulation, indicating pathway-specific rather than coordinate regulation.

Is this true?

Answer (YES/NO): NO